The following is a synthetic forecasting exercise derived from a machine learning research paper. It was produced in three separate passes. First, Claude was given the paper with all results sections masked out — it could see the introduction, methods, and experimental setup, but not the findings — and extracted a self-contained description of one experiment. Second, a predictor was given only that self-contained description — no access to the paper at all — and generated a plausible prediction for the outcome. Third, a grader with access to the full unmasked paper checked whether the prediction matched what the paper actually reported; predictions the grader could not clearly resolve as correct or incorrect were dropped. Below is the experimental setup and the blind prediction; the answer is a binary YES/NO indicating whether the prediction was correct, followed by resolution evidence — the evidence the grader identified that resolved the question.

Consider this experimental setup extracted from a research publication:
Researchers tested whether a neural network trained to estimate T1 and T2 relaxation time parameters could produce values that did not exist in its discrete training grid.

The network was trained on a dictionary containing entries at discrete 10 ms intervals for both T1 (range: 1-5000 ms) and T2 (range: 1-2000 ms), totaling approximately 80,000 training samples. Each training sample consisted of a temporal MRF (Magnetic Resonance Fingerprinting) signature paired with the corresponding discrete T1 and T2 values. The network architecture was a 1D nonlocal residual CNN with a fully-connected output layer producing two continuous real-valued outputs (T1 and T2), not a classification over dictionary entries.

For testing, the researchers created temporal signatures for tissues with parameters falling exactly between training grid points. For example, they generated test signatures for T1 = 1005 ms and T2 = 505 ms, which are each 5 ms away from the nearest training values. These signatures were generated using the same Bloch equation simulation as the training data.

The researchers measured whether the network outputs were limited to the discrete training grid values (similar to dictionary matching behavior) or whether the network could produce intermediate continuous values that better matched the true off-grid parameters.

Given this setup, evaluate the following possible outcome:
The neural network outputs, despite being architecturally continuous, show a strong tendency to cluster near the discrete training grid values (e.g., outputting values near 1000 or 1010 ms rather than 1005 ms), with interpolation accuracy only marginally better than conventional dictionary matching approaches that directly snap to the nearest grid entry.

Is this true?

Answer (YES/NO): NO